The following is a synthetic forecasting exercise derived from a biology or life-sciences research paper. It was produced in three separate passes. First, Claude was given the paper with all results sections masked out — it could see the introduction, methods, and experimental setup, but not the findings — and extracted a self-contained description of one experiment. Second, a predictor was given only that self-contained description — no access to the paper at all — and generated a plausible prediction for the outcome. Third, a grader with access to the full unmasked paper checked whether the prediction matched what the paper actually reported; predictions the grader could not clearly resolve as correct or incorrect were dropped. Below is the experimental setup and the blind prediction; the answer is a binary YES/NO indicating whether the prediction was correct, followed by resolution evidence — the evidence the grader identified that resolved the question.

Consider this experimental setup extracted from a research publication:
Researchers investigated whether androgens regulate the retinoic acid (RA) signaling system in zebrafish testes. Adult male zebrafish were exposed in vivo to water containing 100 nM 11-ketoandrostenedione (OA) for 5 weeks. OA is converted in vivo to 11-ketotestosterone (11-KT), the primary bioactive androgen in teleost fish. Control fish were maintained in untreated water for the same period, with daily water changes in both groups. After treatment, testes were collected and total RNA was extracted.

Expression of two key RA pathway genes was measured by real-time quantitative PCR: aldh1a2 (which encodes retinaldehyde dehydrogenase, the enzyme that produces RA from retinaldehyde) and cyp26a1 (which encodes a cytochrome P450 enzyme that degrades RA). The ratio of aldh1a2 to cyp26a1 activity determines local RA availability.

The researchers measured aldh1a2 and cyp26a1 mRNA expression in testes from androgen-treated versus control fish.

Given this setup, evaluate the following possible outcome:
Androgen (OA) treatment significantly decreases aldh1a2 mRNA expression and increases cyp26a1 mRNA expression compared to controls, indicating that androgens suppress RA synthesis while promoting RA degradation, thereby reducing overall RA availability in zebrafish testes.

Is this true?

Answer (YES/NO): NO